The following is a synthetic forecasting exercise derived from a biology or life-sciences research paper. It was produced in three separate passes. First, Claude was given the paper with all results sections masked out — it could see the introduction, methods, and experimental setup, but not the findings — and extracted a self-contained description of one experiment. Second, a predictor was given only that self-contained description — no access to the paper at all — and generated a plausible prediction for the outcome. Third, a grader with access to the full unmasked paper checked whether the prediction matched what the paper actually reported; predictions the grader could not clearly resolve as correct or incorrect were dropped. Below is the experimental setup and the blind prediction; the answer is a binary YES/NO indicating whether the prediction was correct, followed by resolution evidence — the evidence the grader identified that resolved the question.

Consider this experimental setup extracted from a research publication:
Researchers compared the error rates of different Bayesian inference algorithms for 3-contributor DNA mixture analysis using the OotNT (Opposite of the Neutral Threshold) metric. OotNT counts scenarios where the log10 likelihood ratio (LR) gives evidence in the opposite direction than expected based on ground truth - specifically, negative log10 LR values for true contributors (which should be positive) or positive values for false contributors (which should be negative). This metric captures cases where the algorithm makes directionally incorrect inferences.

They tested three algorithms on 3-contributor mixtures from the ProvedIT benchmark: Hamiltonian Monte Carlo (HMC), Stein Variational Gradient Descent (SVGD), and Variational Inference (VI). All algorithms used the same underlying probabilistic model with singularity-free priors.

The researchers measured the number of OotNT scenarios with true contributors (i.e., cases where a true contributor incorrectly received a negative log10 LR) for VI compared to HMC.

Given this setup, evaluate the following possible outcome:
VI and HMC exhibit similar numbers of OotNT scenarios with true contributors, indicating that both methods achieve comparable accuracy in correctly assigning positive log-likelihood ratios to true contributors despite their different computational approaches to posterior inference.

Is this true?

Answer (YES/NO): NO